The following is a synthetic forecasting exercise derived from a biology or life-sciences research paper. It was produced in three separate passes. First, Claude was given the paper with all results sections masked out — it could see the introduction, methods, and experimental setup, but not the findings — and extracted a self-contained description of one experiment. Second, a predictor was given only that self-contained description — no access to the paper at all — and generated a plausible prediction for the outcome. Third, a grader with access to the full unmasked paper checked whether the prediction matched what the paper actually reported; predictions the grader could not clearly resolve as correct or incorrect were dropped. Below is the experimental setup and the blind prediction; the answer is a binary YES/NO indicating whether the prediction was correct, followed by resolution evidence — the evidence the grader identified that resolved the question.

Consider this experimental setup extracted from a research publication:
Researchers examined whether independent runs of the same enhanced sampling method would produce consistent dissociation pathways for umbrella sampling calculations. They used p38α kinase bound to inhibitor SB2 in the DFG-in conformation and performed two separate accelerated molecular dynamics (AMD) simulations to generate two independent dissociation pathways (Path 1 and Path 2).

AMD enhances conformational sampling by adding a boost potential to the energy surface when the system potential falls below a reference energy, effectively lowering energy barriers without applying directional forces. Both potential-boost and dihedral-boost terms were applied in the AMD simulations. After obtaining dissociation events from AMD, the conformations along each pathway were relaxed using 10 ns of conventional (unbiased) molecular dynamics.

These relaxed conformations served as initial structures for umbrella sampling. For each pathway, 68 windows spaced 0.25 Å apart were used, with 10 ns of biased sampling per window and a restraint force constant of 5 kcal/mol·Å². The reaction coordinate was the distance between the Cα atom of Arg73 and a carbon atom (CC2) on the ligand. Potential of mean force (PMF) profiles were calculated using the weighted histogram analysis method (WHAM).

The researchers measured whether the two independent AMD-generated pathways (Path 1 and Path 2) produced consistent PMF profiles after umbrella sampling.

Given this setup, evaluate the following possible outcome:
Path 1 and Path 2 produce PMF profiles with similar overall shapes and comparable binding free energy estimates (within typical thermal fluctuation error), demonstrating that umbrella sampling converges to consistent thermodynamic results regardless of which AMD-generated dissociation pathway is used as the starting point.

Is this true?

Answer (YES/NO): YES